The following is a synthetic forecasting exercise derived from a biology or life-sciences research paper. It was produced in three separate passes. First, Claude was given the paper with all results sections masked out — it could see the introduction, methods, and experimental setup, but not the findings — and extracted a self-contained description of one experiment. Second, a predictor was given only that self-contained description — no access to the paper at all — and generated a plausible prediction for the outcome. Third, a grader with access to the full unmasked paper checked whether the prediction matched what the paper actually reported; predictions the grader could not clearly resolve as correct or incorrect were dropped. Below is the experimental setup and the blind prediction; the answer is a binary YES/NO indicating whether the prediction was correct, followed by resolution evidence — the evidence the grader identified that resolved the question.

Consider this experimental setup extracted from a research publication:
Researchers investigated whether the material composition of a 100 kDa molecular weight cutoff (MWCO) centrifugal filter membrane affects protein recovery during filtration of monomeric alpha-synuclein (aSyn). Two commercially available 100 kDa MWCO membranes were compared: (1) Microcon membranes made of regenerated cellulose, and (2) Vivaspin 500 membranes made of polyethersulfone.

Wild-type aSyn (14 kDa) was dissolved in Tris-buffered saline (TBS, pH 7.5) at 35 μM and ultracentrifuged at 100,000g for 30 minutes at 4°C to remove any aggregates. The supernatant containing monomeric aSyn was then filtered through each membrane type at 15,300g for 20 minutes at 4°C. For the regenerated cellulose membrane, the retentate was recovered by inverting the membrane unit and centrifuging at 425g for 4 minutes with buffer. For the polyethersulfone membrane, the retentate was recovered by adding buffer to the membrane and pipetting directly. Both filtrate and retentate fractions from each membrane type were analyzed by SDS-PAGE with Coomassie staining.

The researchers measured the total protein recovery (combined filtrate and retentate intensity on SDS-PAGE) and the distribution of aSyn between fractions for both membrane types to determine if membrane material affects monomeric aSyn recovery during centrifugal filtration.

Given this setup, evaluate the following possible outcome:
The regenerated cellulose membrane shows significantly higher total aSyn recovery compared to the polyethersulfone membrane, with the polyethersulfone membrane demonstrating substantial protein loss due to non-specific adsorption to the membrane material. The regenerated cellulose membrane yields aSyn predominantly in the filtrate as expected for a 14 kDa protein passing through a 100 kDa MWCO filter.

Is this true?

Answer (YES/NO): NO